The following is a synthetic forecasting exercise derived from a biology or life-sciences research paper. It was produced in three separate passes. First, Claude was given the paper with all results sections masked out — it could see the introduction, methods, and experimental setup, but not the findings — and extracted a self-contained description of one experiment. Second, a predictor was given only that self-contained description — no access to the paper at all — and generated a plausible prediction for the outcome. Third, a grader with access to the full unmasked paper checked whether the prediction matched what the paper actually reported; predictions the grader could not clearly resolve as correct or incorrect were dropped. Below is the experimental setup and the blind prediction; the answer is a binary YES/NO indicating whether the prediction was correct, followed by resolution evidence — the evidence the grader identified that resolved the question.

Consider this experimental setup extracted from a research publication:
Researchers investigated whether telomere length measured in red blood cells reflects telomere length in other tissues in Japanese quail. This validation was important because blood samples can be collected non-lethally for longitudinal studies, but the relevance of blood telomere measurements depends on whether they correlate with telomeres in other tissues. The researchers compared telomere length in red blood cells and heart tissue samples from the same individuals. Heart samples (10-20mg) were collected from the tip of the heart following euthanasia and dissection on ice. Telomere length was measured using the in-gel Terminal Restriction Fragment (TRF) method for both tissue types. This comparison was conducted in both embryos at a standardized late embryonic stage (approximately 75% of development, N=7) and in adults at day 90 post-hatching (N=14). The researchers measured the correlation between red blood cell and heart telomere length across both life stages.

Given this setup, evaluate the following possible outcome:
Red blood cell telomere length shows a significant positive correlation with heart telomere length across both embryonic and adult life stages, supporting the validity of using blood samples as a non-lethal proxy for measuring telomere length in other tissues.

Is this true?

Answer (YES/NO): YES